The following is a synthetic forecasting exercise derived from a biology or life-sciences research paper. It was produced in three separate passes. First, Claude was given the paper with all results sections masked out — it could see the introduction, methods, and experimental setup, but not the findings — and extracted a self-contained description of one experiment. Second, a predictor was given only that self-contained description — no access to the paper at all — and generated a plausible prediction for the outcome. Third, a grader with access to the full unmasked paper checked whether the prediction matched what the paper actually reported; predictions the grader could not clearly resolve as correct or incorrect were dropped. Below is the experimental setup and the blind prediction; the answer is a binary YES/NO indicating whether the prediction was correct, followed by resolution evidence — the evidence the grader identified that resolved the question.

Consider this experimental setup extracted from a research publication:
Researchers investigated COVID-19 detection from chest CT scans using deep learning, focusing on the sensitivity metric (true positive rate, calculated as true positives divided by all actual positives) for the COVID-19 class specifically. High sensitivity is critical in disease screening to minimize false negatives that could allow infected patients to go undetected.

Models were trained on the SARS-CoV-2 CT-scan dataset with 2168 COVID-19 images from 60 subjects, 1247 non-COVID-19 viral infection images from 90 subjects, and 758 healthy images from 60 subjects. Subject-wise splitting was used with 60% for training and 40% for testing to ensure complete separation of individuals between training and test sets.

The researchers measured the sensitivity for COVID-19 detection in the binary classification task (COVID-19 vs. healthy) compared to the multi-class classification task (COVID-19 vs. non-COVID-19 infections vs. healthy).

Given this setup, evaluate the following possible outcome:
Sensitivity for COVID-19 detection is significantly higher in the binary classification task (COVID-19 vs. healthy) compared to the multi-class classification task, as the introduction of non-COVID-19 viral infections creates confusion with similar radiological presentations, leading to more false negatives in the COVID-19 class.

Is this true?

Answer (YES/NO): YES